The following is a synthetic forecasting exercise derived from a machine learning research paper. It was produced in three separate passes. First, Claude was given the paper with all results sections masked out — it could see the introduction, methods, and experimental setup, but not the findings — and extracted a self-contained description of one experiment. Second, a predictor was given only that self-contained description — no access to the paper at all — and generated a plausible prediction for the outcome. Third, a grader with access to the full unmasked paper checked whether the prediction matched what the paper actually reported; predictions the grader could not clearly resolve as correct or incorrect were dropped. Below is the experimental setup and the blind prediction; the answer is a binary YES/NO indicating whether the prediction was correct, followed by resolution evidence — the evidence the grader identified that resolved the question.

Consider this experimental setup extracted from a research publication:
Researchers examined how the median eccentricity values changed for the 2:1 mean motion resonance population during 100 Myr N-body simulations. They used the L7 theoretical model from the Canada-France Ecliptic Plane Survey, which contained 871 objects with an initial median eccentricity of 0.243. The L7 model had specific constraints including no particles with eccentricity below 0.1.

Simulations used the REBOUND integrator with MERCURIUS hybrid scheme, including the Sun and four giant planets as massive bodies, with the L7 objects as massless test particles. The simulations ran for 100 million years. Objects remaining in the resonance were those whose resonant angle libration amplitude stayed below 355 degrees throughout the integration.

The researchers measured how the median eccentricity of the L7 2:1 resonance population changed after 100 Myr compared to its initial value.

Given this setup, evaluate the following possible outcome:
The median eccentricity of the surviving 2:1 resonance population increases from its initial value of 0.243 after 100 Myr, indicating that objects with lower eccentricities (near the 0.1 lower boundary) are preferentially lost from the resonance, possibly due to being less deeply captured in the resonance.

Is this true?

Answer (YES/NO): NO